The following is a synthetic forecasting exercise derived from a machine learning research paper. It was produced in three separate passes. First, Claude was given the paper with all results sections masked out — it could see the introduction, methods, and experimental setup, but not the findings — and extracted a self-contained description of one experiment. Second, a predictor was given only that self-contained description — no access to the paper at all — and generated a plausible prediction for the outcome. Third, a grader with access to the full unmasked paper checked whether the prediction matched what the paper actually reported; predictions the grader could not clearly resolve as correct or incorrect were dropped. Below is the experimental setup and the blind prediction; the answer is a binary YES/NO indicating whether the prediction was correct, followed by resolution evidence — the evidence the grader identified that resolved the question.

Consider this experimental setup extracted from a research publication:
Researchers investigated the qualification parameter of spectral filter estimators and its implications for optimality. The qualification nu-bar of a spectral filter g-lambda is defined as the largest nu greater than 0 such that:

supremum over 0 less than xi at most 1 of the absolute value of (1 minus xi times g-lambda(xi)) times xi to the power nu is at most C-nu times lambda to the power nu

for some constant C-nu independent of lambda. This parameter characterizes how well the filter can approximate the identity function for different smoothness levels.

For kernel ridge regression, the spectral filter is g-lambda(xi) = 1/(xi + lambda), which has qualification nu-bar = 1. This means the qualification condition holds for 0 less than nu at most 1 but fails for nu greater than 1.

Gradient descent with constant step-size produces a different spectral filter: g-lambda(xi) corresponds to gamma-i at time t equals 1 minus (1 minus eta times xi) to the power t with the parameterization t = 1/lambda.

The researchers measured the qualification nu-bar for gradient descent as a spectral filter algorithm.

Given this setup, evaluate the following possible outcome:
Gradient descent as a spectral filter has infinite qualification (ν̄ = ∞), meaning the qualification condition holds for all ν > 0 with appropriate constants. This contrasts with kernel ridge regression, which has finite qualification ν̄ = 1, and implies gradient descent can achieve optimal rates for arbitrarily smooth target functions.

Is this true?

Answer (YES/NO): YES